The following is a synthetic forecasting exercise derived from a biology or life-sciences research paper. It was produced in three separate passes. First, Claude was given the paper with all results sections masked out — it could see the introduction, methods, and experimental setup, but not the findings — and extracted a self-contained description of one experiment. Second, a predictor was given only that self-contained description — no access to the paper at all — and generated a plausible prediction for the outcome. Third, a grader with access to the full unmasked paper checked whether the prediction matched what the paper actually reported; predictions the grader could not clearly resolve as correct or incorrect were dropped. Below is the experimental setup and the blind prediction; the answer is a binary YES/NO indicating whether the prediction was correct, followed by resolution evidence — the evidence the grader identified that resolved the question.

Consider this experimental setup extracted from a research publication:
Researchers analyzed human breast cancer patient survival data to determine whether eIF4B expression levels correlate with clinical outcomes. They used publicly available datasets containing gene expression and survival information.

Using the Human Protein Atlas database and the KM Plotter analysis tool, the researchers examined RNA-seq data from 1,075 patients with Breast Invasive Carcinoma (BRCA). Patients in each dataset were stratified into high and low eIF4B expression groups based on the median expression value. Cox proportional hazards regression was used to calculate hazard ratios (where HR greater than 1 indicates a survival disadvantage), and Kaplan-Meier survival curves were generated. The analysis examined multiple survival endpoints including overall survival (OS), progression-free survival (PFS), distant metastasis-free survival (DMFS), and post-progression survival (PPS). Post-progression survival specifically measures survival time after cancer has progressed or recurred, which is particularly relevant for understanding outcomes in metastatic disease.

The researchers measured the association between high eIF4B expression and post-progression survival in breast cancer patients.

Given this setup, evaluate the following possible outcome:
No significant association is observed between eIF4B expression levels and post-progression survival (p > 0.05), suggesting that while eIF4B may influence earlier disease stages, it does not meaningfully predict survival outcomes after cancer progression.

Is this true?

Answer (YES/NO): NO